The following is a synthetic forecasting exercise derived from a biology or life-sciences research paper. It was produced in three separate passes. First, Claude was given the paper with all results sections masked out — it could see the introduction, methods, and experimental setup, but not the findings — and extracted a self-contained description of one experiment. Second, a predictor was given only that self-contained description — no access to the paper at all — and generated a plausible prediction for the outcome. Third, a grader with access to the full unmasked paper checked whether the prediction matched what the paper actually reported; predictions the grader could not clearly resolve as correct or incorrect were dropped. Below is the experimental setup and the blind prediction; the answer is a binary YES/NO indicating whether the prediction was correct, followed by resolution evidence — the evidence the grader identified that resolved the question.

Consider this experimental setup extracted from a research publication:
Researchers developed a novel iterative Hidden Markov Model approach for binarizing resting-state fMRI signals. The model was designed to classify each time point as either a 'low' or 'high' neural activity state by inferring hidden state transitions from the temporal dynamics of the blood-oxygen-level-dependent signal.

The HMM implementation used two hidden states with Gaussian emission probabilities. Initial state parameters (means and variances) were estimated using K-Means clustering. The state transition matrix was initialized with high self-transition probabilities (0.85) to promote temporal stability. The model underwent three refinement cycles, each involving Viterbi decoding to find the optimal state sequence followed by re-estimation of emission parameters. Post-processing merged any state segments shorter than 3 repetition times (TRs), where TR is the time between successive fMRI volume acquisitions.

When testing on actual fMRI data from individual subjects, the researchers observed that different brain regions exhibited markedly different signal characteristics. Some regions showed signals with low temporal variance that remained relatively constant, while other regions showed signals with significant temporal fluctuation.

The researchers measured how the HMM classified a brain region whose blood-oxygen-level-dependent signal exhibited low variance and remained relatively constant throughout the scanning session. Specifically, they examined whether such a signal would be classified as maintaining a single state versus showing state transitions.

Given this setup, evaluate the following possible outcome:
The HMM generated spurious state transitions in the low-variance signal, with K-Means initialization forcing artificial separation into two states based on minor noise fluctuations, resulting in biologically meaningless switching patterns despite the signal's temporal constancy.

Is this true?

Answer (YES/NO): NO